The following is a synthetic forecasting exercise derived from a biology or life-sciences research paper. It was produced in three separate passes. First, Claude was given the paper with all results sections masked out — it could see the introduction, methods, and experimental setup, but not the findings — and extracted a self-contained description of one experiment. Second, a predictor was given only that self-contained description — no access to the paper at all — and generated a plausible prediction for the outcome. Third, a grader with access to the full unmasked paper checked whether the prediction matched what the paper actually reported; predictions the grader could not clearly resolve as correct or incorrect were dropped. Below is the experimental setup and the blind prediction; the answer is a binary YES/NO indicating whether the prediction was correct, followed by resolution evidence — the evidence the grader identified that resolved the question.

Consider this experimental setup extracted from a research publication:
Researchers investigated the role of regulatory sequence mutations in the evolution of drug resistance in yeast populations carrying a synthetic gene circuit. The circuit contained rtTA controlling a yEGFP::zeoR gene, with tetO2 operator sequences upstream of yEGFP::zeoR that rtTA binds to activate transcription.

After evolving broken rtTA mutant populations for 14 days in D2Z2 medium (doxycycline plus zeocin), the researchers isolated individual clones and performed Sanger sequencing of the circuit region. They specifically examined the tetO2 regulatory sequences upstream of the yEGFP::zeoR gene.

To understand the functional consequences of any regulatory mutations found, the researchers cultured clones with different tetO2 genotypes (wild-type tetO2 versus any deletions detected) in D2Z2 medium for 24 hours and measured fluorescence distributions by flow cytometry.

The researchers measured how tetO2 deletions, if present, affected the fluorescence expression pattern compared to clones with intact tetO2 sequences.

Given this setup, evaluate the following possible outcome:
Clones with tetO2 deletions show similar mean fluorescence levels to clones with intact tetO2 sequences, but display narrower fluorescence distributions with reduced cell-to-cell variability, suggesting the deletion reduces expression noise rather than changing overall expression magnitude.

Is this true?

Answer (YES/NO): NO